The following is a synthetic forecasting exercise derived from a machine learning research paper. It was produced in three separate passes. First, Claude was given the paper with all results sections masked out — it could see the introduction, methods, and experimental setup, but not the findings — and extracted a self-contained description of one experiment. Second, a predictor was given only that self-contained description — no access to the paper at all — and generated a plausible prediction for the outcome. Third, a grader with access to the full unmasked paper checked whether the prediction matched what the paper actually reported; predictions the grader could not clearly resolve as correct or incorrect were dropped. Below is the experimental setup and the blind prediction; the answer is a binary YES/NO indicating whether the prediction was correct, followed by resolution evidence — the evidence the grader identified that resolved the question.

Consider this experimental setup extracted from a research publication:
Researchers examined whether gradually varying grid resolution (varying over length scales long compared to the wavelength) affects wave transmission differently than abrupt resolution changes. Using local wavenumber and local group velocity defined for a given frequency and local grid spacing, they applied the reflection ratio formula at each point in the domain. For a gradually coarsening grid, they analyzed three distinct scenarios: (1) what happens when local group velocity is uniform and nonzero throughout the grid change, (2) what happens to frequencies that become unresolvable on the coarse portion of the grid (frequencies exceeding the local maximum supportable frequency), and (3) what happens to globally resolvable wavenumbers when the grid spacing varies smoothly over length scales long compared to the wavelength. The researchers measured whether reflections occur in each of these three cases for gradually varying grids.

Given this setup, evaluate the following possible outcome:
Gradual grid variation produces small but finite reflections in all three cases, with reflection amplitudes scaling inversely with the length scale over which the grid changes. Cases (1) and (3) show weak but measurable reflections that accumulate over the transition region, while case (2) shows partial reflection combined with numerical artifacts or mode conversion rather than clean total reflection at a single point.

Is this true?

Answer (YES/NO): NO